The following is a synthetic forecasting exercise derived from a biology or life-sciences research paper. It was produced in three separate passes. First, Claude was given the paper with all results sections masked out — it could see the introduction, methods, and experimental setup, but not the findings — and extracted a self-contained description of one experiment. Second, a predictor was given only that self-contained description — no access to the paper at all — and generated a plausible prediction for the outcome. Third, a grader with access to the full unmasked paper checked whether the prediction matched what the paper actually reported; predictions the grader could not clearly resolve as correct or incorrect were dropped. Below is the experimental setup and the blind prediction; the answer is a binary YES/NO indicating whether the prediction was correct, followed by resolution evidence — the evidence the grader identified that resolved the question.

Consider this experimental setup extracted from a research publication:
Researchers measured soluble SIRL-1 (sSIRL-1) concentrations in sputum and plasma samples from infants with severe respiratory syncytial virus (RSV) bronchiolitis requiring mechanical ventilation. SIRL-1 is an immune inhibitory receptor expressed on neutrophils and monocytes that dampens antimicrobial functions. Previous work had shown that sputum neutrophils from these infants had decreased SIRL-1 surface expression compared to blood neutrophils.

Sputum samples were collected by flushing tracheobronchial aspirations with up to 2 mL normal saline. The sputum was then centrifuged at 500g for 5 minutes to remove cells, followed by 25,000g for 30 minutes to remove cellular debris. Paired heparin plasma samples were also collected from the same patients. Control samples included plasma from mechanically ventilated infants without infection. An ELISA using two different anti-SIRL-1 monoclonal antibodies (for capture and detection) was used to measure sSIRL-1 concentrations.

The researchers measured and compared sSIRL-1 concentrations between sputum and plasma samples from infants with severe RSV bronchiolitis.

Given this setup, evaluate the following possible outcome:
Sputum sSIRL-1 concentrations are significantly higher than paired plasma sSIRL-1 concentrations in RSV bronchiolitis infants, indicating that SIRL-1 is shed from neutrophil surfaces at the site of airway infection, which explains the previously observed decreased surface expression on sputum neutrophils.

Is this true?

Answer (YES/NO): YES